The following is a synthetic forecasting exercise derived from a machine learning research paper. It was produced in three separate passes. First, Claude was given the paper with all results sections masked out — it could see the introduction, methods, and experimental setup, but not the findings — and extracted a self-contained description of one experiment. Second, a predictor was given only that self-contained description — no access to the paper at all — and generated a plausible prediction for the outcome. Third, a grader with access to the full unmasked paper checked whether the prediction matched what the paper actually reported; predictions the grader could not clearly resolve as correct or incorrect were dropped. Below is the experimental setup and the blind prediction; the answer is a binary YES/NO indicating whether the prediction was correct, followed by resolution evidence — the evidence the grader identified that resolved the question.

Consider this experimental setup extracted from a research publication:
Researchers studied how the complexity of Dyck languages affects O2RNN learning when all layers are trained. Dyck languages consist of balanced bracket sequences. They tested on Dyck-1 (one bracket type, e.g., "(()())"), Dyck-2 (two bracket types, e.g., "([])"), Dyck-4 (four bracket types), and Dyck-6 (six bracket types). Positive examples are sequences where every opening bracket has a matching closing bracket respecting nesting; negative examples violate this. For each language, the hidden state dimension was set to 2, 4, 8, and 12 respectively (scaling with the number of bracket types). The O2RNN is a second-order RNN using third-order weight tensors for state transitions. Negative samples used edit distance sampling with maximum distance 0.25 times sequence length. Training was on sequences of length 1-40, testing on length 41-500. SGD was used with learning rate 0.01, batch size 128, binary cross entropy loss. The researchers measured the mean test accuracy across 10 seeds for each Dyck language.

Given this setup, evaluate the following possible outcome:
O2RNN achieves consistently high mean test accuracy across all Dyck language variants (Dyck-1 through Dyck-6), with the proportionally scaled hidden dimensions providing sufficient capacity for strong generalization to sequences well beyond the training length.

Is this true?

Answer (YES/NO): NO